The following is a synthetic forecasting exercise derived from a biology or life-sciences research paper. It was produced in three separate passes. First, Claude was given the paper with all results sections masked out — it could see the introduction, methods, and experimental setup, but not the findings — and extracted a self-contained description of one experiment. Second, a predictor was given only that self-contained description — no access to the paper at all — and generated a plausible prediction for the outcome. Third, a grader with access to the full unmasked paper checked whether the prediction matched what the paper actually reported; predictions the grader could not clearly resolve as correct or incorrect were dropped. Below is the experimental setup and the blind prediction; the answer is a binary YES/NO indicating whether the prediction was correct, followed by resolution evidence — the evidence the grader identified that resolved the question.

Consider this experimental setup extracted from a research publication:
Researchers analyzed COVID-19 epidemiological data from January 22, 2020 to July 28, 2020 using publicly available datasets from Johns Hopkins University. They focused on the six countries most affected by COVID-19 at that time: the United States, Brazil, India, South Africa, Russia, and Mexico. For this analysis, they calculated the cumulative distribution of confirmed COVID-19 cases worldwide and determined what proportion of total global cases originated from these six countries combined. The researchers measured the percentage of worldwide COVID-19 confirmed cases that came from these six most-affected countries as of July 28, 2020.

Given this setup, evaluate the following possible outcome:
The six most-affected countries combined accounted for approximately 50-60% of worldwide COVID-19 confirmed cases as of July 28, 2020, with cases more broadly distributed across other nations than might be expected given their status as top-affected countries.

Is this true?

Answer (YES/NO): NO